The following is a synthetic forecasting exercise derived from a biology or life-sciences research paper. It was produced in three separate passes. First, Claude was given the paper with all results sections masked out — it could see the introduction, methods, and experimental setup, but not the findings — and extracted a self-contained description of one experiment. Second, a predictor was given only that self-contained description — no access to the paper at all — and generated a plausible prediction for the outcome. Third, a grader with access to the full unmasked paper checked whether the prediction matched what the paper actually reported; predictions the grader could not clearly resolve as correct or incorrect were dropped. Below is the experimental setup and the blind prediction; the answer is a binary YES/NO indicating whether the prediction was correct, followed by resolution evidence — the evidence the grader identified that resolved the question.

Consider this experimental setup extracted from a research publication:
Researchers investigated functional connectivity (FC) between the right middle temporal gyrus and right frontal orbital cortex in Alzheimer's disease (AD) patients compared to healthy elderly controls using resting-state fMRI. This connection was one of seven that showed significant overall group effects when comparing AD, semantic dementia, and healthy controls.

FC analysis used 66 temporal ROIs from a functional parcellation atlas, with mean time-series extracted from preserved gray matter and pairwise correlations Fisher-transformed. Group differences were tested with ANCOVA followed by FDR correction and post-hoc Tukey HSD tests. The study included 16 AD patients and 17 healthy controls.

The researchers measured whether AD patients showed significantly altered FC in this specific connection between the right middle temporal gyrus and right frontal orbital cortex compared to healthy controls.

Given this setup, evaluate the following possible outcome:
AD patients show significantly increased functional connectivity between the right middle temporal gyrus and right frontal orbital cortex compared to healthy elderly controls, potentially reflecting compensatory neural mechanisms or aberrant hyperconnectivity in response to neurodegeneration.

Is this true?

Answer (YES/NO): NO